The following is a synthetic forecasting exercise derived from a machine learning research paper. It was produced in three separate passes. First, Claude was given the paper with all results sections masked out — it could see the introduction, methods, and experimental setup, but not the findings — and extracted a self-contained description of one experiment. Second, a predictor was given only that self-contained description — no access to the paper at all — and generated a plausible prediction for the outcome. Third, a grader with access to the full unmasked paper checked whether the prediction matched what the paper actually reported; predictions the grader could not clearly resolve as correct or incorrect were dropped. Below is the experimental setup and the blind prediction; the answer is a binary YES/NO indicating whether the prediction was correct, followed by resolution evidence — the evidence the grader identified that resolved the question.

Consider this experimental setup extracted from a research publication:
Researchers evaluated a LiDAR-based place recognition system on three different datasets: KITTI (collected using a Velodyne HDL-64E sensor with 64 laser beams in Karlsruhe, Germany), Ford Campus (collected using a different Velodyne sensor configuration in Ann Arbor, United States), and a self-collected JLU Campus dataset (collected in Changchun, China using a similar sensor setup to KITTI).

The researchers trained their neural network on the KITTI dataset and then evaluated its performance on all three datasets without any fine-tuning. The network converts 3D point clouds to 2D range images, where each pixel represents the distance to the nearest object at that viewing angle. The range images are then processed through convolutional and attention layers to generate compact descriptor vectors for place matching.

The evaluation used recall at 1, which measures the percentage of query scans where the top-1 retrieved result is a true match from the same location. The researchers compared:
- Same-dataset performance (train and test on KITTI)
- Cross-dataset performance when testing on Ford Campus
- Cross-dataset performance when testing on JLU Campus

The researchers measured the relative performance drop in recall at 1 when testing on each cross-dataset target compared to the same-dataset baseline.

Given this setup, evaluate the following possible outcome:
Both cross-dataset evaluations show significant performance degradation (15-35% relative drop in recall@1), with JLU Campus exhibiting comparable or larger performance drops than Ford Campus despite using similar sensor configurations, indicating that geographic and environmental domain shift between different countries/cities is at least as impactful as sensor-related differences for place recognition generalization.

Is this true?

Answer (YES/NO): NO